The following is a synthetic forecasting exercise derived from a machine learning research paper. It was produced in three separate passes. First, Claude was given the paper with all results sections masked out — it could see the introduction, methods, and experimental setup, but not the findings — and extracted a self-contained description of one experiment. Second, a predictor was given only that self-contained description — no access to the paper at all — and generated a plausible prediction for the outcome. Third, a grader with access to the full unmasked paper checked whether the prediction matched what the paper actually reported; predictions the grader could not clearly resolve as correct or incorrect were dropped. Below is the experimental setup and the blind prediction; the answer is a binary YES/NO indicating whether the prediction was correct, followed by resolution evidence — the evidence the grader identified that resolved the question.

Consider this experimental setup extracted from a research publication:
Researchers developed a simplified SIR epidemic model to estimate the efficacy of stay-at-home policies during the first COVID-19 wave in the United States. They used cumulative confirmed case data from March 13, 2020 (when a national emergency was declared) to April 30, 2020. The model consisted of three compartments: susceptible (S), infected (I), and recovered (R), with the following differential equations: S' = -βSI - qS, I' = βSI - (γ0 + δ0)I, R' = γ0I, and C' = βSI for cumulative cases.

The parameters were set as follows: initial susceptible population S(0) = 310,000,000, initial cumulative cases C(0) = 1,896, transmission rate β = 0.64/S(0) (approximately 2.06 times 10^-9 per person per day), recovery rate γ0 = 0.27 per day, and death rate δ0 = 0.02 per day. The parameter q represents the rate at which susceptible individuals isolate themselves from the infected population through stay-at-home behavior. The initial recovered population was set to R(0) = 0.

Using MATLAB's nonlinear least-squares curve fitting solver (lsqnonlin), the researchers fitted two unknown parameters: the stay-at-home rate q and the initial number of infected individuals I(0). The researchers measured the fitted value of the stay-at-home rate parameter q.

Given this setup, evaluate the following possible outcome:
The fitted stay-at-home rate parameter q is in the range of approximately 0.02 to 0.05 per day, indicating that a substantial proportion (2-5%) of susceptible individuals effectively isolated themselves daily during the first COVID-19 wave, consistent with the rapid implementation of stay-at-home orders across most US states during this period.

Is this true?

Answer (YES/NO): YES